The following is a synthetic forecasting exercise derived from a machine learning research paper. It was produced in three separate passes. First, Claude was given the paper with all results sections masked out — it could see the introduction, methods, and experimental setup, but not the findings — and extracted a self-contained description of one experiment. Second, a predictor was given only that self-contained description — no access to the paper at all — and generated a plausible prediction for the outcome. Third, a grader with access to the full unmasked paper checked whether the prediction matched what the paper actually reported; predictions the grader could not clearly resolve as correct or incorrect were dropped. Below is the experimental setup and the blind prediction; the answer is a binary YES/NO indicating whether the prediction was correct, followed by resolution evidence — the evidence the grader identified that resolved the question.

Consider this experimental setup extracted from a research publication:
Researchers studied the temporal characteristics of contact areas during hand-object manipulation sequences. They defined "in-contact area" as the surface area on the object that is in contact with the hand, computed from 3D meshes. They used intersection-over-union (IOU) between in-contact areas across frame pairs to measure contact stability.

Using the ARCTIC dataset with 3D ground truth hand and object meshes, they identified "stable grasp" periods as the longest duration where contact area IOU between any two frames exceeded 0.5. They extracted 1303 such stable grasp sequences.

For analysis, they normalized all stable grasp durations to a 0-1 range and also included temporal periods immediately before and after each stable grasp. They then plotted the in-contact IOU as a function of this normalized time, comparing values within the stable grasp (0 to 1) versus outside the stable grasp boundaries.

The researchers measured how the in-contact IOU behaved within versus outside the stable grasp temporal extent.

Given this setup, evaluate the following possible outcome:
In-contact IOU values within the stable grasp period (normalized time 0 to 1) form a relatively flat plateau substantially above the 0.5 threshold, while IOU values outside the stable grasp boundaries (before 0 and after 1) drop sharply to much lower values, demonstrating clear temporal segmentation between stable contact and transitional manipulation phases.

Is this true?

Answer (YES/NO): YES